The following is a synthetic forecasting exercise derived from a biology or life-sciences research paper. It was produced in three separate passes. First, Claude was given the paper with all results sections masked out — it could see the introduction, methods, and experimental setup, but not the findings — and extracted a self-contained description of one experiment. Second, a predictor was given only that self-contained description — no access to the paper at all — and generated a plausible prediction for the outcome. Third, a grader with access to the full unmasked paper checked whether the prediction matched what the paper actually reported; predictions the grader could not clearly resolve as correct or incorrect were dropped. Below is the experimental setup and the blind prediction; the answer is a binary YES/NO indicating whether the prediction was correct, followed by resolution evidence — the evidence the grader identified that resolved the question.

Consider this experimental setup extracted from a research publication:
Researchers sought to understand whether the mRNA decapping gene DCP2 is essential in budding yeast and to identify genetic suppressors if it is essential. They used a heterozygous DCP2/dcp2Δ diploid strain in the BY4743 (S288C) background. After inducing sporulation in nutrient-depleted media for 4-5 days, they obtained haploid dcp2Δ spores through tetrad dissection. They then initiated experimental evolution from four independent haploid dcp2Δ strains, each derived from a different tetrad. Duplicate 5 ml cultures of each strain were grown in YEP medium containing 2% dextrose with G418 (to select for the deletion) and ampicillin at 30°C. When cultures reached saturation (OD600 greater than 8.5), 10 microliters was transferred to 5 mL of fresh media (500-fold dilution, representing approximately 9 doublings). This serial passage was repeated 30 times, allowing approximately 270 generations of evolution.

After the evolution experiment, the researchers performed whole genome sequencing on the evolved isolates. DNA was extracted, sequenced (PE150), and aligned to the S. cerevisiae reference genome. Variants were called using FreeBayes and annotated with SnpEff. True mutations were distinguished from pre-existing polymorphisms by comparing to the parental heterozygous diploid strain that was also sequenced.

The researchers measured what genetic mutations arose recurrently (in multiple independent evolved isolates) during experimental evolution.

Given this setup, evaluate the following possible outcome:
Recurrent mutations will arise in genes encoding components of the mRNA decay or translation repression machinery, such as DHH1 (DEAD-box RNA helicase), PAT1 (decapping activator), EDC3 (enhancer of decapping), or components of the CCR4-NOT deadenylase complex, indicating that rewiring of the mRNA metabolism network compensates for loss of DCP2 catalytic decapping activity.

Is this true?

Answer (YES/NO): NO